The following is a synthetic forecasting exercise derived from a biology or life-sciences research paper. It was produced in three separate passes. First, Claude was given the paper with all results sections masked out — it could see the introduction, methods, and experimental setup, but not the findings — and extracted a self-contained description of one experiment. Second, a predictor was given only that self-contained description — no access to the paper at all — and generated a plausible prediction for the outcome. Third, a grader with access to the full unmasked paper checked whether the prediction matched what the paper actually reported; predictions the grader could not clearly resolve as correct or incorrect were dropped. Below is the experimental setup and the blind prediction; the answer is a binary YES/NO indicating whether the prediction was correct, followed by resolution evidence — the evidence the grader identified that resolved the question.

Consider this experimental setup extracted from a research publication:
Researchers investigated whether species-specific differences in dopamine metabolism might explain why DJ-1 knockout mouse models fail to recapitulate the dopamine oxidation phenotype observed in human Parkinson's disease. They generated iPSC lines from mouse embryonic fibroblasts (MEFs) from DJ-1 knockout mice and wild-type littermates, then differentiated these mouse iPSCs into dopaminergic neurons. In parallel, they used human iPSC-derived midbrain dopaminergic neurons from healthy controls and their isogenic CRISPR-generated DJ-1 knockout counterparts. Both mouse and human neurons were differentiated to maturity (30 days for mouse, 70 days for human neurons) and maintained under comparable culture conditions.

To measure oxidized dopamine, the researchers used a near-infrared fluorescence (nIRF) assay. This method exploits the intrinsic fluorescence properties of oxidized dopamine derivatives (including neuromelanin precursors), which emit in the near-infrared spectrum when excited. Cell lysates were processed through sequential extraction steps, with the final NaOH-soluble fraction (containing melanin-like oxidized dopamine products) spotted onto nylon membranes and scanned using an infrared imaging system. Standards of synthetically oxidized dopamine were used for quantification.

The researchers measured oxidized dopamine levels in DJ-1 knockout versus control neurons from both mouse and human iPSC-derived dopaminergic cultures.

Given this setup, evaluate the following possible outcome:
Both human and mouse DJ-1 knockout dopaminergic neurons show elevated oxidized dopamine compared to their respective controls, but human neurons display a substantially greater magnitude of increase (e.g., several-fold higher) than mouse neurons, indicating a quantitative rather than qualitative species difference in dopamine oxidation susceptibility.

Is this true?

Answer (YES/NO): NO